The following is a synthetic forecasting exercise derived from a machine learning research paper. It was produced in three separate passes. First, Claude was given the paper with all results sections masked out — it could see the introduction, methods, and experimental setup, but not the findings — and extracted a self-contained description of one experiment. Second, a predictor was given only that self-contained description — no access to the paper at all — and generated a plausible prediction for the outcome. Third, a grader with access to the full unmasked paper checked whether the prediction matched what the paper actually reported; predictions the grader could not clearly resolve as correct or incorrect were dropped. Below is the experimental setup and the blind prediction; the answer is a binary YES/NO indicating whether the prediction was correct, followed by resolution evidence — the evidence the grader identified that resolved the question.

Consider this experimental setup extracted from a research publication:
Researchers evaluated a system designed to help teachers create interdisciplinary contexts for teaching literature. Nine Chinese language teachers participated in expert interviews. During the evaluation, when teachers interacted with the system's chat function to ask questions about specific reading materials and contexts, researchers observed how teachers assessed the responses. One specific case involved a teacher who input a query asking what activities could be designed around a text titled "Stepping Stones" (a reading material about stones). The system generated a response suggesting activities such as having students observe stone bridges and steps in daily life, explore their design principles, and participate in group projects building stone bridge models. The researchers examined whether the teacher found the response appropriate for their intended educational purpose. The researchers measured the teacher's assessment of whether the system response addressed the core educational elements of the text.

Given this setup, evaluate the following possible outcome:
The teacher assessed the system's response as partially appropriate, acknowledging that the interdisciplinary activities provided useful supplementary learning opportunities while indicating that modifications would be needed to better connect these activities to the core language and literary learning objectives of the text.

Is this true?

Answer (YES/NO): NO